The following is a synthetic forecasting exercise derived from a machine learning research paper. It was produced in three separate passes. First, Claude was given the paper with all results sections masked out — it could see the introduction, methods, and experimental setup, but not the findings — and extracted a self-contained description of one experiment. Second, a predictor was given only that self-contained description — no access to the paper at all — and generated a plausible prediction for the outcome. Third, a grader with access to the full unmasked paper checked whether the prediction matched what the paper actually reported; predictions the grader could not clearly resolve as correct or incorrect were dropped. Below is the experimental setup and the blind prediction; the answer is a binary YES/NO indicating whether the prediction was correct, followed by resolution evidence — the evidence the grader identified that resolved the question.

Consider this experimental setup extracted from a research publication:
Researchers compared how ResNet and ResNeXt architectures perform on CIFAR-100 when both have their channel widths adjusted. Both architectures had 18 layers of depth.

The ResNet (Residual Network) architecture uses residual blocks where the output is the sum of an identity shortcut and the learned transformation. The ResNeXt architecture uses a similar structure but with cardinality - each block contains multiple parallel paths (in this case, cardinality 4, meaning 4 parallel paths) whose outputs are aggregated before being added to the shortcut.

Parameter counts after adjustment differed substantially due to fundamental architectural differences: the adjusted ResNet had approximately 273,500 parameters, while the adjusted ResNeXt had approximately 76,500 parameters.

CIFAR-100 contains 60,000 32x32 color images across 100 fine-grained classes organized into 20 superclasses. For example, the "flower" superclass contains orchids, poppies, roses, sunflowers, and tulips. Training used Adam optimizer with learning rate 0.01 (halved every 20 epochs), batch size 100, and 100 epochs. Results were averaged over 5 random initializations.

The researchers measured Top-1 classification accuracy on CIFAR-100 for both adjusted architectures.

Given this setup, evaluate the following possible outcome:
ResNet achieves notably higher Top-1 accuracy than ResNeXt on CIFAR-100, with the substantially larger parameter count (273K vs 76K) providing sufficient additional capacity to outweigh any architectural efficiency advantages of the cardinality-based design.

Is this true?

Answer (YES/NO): YES